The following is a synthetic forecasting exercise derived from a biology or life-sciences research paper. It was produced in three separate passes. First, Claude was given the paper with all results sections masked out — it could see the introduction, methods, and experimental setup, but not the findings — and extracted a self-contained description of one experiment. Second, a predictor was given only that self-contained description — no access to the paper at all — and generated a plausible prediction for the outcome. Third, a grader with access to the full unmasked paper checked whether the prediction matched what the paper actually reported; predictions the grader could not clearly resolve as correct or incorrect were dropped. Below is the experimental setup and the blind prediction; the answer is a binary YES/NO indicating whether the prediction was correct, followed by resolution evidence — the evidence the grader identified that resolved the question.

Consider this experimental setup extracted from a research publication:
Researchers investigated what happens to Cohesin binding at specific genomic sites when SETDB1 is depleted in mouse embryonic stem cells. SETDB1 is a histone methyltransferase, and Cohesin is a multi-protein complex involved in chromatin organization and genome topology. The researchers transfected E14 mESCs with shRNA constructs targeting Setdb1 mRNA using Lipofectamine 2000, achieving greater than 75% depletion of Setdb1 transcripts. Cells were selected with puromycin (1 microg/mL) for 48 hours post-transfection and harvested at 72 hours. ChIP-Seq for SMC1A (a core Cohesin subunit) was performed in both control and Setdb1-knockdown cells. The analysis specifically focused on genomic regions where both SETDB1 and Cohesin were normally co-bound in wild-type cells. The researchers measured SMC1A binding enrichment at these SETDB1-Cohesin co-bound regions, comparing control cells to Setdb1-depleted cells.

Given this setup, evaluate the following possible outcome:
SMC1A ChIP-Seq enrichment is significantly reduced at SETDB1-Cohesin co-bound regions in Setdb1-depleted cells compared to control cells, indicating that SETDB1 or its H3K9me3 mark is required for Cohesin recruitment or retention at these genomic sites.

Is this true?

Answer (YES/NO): YES